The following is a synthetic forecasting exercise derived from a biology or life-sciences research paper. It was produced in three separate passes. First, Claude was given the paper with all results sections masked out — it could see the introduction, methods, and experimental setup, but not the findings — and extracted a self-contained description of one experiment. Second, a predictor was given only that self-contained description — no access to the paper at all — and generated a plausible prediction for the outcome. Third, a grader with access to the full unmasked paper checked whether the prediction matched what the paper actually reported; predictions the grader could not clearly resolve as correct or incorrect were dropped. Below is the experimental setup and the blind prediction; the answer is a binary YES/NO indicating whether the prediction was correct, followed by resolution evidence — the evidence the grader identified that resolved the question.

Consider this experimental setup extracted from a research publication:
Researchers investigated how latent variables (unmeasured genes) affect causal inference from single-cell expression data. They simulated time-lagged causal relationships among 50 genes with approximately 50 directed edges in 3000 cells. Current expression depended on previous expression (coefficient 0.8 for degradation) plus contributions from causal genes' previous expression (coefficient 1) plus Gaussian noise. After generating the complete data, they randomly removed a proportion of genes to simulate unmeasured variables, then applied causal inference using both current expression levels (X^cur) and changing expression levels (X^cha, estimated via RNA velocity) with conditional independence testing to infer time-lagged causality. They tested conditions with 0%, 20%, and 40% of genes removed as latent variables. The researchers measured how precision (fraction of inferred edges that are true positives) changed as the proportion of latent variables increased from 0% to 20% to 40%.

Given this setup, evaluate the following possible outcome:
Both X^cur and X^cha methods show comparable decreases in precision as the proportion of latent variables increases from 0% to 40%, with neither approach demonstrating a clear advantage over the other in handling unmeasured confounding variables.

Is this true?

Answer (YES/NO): NO